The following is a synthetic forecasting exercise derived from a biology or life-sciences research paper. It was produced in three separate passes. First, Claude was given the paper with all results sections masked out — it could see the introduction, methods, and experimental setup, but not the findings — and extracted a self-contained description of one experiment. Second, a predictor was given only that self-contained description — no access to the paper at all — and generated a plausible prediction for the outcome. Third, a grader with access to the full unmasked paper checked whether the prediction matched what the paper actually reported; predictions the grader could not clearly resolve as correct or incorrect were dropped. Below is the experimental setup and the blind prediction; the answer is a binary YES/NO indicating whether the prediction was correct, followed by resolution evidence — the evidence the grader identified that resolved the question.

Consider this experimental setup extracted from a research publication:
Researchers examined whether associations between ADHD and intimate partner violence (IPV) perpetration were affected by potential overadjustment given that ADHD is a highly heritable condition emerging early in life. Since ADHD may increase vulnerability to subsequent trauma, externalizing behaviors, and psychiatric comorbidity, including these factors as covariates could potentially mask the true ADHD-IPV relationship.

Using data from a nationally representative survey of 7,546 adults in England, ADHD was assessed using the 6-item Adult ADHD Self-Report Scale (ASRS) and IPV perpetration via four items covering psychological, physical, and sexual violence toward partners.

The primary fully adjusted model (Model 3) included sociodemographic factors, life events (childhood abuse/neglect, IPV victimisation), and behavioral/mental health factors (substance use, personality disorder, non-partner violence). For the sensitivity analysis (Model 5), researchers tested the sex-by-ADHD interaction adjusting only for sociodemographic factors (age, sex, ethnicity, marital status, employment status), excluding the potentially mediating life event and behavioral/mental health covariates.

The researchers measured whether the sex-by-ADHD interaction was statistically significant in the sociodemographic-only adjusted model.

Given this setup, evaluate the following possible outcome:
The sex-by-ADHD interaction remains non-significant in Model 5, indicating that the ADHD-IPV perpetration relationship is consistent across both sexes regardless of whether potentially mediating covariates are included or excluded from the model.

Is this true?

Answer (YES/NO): NO